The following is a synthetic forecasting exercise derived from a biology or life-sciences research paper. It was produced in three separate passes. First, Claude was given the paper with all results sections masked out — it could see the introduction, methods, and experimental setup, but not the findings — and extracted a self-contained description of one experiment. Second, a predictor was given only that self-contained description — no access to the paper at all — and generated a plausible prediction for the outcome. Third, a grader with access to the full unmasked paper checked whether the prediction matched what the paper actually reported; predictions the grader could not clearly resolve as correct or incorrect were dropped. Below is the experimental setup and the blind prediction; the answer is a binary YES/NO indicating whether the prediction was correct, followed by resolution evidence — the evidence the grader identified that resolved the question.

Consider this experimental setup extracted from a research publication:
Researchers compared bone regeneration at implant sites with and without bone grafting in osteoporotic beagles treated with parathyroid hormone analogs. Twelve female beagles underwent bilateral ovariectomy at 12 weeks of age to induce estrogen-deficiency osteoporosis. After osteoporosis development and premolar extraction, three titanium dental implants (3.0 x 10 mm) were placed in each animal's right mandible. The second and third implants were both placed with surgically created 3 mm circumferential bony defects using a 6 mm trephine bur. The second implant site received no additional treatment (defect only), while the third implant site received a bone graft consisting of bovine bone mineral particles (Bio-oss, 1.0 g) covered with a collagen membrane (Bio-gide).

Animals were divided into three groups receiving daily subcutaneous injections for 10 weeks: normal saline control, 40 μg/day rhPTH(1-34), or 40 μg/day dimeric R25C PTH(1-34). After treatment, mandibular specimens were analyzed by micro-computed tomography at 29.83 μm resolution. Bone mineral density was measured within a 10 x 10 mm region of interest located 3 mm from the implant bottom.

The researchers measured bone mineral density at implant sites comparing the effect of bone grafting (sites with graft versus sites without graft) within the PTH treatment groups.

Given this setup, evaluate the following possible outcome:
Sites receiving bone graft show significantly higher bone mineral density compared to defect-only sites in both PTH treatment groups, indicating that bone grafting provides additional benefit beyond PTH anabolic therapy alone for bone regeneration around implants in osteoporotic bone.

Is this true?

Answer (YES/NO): NO